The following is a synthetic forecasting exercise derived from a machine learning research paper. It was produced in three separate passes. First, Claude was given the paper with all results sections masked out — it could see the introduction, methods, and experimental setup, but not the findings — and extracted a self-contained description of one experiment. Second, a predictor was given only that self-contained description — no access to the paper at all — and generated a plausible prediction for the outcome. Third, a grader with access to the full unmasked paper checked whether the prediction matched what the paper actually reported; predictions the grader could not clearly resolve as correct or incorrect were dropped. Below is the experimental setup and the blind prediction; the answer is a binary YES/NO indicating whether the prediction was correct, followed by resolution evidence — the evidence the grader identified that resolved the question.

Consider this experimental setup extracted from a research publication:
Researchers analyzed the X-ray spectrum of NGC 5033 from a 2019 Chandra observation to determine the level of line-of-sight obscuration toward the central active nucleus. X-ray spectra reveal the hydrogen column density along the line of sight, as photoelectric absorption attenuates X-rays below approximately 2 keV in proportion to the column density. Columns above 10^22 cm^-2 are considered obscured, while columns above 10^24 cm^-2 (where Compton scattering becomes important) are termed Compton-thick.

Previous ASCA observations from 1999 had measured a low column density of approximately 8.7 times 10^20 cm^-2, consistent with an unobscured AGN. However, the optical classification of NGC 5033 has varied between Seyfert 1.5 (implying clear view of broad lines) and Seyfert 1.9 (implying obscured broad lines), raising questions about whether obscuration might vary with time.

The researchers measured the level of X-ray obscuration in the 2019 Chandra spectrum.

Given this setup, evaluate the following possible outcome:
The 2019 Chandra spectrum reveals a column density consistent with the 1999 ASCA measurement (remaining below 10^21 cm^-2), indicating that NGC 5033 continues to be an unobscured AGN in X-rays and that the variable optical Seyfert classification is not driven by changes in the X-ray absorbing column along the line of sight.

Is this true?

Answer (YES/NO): NO